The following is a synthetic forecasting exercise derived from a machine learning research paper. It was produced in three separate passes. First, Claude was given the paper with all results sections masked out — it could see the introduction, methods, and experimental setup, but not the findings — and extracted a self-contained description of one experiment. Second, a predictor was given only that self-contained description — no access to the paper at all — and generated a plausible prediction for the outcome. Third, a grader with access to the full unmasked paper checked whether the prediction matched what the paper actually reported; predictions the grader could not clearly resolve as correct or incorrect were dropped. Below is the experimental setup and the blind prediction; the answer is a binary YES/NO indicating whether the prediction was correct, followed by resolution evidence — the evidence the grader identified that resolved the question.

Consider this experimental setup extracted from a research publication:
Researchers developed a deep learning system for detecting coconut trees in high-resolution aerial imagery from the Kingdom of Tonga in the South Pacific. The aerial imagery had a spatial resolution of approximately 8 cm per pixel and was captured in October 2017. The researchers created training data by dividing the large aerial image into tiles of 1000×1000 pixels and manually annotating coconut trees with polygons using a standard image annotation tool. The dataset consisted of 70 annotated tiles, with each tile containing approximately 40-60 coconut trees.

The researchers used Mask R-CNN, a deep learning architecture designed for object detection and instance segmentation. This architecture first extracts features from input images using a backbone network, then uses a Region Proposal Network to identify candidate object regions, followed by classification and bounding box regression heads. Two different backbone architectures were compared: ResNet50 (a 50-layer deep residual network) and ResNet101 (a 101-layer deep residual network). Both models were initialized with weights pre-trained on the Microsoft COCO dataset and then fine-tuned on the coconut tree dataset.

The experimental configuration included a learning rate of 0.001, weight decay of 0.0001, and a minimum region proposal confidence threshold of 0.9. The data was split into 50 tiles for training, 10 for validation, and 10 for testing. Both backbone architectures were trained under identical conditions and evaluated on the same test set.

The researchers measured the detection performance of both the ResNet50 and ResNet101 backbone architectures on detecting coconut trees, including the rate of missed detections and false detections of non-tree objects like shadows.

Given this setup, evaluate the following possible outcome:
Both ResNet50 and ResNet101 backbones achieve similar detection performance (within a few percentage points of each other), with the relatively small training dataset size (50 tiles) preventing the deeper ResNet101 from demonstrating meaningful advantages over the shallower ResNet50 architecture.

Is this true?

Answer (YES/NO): NO